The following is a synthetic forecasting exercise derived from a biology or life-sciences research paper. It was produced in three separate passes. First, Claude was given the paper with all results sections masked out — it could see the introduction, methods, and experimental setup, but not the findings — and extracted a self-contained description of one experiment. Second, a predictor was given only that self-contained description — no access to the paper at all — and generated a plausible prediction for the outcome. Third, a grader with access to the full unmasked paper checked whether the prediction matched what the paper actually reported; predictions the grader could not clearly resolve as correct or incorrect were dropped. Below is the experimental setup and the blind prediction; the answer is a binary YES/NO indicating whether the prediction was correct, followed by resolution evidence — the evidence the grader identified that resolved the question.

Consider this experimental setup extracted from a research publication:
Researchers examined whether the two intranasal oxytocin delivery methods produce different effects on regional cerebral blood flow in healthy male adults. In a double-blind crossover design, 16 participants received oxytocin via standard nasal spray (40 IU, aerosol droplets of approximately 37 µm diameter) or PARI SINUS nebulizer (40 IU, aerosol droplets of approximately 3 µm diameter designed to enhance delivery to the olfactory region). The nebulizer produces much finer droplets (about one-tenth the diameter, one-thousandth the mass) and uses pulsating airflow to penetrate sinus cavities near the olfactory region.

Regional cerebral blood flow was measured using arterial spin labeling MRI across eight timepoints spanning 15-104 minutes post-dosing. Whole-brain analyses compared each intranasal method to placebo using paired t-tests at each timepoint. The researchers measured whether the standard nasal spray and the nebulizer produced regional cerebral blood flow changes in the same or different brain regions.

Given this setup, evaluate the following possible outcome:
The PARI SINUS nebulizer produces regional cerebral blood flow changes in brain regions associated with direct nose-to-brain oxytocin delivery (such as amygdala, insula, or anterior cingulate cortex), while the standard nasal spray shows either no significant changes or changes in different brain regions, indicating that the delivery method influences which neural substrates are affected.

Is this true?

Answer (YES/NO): NO